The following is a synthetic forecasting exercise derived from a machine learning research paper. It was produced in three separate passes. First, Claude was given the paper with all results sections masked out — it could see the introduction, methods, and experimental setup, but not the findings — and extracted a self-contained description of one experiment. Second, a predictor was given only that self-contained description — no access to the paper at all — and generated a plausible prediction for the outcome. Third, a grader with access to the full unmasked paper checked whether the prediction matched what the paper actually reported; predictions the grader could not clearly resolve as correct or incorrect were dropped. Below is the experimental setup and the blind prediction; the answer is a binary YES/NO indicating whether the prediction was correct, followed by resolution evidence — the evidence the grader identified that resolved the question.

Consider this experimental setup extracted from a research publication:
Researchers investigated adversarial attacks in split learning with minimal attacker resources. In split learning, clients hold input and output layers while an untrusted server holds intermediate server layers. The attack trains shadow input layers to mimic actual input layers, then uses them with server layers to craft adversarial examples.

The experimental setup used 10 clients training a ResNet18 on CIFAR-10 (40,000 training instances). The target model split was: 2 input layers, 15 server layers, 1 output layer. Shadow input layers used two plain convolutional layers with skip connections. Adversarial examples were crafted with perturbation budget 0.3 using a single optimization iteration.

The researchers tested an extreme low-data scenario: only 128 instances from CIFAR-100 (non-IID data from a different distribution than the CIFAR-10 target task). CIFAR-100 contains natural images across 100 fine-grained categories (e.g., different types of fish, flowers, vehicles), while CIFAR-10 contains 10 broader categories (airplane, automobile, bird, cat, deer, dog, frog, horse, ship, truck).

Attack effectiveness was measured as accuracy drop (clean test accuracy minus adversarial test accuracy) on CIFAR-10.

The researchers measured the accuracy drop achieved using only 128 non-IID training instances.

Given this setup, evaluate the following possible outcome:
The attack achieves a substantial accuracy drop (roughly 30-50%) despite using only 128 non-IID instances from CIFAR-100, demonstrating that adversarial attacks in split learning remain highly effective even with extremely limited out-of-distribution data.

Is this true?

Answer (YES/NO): NO